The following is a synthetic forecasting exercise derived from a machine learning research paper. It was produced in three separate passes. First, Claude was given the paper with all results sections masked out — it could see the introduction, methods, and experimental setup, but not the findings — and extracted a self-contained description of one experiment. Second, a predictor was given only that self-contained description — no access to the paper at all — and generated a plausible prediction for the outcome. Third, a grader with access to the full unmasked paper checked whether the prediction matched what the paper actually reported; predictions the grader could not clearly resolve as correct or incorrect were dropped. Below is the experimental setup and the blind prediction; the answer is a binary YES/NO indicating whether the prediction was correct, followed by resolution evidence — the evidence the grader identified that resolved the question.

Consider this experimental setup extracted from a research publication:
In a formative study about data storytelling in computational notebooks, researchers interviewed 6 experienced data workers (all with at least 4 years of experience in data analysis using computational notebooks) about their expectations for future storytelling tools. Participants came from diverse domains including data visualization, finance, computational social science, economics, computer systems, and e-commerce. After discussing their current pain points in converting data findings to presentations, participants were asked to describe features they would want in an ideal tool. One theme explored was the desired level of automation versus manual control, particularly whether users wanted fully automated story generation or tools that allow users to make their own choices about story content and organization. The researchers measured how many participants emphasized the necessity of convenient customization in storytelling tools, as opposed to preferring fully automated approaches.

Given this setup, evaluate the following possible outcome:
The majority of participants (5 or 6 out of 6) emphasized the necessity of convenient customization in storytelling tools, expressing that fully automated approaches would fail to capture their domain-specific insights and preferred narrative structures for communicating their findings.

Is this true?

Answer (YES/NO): NO